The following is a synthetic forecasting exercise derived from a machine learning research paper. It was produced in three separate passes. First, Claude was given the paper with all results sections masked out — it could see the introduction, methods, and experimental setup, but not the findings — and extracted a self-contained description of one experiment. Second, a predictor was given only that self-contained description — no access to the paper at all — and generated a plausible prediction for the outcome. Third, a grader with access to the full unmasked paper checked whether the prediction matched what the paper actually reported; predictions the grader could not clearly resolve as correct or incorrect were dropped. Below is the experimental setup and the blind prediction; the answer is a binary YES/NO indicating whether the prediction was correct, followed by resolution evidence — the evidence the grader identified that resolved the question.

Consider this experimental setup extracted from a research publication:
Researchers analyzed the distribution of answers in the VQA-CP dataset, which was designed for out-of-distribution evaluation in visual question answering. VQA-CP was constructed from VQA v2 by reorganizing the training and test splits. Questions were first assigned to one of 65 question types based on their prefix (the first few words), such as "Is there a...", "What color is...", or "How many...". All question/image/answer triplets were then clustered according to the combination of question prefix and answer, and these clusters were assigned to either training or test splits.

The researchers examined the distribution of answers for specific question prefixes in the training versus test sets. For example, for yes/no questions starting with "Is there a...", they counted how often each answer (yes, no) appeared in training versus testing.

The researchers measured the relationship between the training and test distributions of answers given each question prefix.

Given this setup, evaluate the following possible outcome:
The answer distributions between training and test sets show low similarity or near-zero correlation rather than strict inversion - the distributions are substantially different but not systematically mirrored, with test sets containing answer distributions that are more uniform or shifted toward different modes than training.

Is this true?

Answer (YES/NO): NO